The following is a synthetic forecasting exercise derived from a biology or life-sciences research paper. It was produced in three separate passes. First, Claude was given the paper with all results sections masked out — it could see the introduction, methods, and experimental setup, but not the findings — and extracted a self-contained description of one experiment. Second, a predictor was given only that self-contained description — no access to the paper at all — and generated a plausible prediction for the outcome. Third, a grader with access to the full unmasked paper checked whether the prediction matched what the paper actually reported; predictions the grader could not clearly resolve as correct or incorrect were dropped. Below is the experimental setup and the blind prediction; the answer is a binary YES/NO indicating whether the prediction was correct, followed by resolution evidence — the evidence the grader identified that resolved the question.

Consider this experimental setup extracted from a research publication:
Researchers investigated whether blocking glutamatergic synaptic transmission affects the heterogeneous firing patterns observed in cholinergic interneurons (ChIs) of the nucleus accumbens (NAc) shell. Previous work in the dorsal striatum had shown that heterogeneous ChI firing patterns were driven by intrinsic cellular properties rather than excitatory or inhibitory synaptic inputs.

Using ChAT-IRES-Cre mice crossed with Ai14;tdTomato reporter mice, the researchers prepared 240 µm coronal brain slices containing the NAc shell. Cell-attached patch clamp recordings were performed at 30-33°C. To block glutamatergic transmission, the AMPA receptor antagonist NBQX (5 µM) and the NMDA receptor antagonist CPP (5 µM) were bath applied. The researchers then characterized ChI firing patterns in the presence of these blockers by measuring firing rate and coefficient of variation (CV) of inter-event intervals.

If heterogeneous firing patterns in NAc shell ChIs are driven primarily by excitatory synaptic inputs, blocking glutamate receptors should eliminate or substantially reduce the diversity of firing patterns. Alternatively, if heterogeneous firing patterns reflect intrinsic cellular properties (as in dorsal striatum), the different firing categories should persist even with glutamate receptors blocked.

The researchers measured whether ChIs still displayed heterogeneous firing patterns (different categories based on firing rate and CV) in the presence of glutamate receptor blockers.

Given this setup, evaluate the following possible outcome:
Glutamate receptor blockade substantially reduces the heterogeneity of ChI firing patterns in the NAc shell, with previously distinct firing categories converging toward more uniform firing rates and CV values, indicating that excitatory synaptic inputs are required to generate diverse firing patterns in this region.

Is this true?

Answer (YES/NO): NO